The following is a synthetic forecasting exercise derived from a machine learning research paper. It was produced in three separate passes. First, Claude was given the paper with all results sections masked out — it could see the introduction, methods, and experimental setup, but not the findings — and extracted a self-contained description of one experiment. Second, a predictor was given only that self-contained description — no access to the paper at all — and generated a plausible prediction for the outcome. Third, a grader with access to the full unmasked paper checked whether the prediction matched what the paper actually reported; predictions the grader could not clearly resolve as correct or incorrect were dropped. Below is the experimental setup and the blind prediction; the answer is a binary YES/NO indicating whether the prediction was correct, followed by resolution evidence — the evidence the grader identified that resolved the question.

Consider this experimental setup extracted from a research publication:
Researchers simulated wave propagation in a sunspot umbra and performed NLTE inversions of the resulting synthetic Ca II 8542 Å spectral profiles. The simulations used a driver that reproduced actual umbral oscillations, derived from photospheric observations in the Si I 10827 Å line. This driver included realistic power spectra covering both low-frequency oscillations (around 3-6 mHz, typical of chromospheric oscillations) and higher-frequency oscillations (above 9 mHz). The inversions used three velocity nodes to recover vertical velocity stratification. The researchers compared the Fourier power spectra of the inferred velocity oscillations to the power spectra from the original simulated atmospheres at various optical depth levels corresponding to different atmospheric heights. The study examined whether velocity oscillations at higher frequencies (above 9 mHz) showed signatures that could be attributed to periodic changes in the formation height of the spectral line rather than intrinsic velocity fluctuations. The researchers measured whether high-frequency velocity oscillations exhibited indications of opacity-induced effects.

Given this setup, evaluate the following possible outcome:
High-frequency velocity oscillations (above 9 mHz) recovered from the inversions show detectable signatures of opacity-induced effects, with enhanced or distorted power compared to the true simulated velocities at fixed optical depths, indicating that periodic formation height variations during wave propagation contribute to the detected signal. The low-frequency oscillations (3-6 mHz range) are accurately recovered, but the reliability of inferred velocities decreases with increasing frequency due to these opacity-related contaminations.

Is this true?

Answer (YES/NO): YES